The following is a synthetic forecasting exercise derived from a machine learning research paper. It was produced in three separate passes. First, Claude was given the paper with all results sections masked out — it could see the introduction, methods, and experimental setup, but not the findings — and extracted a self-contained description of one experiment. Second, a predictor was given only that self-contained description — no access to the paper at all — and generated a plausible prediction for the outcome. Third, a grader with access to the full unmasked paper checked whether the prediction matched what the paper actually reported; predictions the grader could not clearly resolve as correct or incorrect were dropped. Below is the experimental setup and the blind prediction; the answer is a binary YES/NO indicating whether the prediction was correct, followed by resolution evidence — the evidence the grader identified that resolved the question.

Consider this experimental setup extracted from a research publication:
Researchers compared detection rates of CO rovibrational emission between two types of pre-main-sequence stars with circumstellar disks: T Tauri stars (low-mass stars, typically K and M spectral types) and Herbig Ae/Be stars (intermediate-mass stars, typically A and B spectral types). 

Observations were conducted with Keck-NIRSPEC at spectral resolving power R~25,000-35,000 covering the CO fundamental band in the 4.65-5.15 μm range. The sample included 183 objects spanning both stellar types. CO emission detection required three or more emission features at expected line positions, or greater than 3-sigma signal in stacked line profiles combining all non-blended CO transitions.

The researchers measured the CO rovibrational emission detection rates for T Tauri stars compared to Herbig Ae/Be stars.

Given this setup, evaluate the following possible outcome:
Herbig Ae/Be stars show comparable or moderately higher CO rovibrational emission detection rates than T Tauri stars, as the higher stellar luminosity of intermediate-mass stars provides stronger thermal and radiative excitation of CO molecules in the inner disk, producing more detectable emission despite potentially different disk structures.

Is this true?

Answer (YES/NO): YES